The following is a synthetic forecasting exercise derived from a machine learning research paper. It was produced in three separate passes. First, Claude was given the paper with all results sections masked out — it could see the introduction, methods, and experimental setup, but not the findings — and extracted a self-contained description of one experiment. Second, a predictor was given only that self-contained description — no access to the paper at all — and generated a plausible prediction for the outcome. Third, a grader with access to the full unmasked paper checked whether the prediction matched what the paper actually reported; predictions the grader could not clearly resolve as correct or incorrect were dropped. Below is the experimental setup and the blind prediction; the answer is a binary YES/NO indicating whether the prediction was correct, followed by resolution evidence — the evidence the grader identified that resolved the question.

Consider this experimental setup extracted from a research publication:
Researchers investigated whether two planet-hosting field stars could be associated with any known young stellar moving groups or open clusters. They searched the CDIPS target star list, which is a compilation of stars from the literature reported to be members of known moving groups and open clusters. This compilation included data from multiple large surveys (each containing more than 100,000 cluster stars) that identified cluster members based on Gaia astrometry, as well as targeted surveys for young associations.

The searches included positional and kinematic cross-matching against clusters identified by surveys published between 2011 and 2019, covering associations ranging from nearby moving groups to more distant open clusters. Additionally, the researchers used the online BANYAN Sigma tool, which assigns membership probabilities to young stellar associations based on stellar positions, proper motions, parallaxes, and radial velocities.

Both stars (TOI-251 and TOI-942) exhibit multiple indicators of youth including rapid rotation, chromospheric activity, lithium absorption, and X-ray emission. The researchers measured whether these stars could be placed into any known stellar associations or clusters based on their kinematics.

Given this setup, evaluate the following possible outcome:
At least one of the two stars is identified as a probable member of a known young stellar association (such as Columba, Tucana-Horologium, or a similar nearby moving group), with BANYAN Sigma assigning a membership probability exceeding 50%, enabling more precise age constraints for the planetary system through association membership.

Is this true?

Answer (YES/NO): NO